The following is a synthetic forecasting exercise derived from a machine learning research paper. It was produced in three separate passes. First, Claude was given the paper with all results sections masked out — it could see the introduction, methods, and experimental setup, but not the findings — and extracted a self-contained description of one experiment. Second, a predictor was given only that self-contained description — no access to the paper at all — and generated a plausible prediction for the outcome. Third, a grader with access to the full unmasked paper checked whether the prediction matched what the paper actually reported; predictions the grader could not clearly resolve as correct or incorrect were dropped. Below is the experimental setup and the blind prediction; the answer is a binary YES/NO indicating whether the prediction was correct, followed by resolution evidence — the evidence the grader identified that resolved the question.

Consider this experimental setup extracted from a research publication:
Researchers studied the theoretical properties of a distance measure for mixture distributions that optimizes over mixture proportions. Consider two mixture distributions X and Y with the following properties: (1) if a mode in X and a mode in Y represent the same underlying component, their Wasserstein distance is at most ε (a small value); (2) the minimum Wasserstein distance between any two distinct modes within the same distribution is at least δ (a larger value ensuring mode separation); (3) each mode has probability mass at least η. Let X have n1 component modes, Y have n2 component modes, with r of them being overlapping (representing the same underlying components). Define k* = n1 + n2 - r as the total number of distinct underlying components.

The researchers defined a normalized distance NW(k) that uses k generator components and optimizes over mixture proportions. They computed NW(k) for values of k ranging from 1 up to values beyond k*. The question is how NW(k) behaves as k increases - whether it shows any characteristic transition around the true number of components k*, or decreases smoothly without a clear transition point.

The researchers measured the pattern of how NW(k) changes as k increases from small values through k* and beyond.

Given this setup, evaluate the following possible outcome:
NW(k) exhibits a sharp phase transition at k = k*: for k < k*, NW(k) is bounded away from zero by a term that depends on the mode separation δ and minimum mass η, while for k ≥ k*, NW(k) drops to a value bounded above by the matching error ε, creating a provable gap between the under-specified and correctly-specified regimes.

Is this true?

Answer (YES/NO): YES